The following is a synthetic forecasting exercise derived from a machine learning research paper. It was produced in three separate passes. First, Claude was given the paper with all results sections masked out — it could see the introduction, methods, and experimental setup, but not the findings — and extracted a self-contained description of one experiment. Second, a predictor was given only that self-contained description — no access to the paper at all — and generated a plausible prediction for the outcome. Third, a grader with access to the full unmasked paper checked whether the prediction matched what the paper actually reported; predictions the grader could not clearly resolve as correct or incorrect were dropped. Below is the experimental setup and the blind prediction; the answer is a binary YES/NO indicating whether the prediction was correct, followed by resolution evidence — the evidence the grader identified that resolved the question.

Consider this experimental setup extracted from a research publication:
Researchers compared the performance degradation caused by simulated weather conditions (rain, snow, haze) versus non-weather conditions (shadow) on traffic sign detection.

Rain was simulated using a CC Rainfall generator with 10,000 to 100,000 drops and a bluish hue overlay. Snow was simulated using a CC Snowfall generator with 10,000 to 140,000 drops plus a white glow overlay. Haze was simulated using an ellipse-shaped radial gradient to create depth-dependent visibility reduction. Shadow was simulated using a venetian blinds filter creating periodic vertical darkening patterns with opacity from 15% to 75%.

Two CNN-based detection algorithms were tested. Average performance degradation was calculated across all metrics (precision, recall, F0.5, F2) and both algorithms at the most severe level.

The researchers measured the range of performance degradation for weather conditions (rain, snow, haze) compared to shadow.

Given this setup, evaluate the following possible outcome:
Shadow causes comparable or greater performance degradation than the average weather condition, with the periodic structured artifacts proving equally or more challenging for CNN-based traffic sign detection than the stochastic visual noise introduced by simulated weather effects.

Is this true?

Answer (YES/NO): NO